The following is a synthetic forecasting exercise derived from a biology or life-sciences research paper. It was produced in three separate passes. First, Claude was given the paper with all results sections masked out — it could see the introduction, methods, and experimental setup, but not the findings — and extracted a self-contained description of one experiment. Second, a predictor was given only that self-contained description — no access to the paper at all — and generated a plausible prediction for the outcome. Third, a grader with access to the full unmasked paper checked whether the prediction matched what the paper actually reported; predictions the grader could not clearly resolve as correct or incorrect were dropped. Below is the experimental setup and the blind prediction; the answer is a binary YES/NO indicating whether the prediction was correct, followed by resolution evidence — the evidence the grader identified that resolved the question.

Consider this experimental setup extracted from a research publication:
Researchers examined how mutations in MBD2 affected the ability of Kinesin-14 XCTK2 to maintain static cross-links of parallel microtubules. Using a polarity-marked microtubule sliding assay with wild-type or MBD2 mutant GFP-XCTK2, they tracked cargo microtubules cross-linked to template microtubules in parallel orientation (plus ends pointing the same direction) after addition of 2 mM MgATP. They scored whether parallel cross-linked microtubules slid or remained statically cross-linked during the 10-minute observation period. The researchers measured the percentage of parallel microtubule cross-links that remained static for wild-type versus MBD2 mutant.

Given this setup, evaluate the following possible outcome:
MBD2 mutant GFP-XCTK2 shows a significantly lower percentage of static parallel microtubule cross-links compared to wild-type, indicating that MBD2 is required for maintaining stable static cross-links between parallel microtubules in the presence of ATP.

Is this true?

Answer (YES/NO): YES